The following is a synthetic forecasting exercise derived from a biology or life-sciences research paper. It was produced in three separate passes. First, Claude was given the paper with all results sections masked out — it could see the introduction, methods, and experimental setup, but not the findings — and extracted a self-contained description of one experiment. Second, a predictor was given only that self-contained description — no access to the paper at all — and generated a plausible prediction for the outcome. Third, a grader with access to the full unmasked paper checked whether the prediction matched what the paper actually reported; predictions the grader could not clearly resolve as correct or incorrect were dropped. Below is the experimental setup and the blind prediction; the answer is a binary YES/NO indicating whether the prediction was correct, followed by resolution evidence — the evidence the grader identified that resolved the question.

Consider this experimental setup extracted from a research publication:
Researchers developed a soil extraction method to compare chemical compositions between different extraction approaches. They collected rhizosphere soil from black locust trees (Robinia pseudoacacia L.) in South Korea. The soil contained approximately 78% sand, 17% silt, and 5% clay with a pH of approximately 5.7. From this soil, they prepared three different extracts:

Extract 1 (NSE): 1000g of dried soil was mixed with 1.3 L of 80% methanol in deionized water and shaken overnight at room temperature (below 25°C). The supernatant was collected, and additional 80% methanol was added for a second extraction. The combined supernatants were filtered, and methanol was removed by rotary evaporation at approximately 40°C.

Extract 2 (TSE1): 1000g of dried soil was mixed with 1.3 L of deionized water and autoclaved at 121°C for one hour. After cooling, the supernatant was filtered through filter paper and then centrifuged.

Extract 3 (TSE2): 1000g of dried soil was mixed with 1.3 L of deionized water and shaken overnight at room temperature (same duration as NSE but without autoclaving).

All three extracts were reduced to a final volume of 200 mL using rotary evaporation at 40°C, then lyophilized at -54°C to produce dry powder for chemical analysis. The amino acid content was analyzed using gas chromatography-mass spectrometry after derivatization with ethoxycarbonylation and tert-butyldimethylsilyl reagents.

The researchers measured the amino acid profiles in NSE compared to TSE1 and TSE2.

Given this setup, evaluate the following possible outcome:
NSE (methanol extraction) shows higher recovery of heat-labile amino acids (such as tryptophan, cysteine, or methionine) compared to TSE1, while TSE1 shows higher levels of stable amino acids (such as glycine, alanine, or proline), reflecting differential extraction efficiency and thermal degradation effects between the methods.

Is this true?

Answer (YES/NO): NO